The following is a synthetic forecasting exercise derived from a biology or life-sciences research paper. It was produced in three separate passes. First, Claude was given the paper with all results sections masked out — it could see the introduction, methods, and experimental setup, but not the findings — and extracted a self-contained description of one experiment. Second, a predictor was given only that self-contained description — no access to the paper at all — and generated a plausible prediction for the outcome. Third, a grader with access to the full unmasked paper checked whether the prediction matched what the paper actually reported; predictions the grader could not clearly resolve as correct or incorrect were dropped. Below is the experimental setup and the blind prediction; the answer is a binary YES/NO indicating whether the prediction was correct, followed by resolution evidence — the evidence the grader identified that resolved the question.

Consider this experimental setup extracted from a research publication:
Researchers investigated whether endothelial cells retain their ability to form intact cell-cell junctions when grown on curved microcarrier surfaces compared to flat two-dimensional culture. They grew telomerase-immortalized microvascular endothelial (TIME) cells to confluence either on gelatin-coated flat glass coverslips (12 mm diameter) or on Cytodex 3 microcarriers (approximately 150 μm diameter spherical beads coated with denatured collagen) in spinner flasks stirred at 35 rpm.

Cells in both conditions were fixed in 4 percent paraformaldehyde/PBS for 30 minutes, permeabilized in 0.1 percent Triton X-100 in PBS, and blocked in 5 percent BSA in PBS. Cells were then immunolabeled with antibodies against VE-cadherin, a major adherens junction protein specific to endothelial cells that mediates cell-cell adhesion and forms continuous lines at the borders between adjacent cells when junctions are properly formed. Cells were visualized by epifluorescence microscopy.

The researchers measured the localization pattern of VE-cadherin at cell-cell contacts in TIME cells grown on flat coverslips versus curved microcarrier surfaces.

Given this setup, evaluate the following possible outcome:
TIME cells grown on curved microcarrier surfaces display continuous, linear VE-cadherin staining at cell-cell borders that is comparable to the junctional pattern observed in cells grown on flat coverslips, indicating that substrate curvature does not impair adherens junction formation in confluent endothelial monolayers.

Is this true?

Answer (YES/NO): YES